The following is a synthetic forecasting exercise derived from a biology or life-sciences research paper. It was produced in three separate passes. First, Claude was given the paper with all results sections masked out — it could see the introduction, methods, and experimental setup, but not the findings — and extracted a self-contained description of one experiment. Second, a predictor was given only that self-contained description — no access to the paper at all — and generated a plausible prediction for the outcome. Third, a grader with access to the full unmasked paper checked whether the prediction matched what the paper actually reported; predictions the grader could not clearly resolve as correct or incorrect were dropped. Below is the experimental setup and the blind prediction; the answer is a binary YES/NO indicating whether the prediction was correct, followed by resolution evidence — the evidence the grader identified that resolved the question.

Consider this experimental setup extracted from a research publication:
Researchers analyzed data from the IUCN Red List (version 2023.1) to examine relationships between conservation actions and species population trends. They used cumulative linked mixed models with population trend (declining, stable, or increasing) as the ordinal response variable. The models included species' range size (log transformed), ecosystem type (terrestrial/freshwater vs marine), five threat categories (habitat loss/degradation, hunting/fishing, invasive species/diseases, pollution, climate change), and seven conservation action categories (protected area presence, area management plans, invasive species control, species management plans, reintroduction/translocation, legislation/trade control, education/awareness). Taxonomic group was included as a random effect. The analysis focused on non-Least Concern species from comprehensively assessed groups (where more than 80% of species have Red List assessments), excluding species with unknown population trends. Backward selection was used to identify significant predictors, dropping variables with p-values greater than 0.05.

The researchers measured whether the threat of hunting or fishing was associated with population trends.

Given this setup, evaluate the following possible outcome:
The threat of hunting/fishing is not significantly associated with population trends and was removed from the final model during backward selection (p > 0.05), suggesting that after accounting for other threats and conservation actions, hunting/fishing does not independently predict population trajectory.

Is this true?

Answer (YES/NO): NO